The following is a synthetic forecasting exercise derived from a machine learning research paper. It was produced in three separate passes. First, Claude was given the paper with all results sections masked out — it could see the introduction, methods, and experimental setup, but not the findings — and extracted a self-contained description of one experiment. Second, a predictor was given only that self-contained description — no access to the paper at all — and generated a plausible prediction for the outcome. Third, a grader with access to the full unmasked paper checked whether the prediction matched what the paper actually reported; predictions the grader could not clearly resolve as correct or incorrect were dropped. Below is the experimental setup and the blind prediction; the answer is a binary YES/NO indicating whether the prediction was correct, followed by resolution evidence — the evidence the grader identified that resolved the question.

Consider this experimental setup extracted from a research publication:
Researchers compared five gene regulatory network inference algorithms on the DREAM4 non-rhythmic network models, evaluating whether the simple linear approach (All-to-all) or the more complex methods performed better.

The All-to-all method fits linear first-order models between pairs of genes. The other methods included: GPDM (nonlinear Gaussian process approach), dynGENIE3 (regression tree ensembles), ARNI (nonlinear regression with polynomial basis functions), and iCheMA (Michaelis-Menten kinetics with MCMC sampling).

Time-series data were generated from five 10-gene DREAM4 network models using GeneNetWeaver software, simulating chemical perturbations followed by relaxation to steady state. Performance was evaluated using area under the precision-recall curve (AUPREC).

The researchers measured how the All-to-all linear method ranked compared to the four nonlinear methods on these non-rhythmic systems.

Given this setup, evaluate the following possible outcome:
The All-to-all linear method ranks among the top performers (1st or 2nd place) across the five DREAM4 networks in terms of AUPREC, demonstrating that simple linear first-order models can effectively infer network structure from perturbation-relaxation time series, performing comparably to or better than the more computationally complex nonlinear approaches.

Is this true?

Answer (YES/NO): NO